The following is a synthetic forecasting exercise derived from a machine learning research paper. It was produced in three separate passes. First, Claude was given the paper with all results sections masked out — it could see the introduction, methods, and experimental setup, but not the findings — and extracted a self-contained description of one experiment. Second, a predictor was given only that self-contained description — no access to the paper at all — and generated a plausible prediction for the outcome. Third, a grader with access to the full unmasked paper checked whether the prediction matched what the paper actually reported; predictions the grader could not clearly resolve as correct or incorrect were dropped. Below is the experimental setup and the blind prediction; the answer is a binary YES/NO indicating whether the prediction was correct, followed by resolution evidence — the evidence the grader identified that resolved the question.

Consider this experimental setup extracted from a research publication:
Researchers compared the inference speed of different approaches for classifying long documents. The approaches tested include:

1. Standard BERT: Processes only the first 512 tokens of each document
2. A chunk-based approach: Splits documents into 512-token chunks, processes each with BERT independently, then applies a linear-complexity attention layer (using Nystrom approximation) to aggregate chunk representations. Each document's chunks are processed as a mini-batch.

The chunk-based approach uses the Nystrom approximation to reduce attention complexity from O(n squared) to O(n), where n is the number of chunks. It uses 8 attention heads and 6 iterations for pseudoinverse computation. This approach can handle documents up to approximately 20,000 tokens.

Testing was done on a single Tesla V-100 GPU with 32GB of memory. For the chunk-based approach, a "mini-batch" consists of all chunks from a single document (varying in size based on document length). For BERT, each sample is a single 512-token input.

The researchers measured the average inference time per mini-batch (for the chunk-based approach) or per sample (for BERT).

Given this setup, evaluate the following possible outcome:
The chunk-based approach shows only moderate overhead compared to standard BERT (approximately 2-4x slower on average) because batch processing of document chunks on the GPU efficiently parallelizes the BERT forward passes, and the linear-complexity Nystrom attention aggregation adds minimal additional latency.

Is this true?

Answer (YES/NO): NO